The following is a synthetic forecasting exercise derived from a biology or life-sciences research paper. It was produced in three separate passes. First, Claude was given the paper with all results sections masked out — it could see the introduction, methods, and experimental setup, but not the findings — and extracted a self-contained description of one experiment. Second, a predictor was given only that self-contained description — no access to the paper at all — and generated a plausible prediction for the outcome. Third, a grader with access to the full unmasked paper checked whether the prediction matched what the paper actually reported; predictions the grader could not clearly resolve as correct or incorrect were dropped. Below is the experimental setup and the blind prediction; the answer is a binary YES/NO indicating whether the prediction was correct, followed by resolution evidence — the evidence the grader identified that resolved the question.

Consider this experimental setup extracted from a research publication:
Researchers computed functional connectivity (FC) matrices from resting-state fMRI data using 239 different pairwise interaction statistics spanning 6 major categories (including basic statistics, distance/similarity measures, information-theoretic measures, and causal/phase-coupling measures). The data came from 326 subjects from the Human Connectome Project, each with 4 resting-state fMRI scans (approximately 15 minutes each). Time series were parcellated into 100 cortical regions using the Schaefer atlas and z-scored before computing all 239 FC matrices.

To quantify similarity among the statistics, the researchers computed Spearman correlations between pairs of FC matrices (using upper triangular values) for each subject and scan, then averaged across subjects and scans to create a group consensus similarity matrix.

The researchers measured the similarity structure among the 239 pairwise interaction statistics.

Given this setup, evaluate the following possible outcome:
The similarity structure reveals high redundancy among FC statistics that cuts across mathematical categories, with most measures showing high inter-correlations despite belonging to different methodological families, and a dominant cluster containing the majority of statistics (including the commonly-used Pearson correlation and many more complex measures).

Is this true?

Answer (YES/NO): NO